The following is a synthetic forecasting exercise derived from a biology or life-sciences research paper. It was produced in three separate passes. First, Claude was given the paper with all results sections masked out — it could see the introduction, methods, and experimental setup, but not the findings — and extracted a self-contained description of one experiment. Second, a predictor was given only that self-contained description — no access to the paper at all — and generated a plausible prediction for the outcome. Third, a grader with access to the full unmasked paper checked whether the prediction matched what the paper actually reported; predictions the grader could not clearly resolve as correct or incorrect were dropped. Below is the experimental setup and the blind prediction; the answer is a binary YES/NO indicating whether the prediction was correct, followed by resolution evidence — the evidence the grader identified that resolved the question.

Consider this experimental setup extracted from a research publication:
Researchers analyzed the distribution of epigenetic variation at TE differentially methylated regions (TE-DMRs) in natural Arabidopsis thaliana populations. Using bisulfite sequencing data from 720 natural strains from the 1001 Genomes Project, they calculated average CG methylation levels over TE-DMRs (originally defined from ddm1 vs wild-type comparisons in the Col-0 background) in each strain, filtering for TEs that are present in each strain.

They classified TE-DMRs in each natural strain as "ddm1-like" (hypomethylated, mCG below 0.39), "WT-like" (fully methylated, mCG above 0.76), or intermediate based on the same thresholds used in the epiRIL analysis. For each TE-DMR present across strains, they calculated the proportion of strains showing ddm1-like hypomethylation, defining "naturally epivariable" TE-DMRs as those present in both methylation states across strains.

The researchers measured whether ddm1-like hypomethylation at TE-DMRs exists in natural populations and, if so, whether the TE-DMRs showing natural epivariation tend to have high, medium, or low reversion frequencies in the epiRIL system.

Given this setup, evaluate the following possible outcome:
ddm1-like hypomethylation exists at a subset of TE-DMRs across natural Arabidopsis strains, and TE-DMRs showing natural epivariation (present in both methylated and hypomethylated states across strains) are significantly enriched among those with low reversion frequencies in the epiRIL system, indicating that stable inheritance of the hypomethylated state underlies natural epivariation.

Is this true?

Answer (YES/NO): YES